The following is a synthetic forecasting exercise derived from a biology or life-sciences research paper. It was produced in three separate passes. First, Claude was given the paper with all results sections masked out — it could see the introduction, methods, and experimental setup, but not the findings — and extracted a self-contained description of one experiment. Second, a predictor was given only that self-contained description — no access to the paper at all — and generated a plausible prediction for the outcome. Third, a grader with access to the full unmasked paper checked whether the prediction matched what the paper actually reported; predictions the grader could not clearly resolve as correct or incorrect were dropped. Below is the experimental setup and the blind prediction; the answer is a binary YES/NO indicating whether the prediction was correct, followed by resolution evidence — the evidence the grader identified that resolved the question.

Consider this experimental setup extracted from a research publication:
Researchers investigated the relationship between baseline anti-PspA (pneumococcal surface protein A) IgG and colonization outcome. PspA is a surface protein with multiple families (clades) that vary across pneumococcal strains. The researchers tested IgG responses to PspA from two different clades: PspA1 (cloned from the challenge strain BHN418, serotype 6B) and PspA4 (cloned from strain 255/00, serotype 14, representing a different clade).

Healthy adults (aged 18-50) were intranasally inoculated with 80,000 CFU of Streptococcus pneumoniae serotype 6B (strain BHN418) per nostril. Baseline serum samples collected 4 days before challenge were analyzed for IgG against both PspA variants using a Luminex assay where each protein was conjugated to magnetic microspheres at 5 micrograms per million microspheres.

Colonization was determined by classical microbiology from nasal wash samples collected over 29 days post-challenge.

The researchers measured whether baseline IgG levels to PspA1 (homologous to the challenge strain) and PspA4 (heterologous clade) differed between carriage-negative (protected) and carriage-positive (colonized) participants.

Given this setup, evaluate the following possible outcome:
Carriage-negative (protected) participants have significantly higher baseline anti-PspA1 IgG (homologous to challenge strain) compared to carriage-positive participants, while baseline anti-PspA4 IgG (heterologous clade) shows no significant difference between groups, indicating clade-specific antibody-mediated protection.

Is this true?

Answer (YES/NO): NO